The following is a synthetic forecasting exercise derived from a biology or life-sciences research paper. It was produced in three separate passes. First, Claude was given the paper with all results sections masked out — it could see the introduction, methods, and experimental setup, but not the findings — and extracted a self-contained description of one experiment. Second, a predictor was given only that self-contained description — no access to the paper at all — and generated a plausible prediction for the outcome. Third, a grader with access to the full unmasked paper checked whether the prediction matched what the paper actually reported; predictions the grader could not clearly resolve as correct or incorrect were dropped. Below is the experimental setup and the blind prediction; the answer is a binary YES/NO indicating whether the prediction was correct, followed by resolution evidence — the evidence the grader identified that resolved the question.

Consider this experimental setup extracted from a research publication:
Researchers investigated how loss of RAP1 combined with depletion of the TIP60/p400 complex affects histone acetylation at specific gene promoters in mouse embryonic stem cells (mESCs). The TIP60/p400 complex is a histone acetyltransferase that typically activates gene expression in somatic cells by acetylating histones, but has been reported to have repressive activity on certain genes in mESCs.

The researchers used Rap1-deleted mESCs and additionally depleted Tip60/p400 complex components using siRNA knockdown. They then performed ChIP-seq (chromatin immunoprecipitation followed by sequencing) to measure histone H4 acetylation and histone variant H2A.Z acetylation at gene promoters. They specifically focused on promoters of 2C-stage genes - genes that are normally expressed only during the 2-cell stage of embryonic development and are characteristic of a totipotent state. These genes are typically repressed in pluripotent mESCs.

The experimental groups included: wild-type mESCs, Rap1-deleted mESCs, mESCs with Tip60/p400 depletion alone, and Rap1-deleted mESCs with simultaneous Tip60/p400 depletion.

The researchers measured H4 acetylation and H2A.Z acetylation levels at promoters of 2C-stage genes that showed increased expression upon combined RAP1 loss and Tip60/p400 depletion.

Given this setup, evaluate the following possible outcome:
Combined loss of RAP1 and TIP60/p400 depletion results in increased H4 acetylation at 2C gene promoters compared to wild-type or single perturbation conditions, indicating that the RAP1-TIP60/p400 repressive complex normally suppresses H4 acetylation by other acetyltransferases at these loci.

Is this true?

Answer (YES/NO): YES